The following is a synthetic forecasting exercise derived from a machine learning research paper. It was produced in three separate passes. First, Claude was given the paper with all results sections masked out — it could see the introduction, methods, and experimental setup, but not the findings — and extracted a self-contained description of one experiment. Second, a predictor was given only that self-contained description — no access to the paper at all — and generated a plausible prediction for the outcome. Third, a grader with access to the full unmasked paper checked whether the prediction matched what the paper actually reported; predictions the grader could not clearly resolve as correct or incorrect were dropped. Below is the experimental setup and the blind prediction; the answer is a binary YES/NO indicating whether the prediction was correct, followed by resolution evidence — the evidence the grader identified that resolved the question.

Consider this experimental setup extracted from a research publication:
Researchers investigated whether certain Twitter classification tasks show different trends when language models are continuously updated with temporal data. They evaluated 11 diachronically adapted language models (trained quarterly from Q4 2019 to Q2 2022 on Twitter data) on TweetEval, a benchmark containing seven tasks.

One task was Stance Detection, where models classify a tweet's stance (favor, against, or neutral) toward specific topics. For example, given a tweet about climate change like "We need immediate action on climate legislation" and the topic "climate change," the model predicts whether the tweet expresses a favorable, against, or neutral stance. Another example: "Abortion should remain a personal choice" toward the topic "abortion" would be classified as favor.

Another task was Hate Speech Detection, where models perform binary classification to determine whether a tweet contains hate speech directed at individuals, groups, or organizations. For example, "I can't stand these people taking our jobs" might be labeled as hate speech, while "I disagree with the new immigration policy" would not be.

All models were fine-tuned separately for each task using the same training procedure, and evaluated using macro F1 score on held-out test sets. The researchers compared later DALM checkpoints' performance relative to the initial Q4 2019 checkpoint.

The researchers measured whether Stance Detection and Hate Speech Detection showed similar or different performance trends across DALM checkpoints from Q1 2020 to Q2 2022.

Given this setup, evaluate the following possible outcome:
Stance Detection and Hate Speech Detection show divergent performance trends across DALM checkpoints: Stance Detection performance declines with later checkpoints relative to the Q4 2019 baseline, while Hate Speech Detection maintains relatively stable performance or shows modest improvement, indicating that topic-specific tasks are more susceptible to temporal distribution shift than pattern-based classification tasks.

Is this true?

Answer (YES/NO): NO